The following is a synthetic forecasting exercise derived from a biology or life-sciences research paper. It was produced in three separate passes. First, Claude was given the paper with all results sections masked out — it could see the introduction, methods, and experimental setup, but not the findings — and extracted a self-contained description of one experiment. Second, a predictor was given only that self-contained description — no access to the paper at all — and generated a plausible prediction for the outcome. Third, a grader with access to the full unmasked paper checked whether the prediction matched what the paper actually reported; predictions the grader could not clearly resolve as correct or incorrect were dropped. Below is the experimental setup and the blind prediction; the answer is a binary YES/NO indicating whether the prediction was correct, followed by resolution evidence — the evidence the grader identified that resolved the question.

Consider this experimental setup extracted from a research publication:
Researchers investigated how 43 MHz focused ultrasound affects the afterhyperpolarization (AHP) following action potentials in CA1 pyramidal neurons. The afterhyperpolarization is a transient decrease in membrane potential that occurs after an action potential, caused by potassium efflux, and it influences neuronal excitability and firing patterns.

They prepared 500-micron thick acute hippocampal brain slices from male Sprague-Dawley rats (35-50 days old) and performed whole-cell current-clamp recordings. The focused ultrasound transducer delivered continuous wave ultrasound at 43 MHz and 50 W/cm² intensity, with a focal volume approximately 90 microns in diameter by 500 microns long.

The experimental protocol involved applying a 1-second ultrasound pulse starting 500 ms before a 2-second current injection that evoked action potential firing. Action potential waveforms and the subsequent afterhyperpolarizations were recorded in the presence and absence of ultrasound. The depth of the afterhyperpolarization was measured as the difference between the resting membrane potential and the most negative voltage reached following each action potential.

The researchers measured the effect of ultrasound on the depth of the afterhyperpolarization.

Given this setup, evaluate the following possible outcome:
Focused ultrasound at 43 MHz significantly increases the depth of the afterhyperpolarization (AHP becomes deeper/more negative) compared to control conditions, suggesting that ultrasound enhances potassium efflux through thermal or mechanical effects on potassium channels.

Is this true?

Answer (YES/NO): YES